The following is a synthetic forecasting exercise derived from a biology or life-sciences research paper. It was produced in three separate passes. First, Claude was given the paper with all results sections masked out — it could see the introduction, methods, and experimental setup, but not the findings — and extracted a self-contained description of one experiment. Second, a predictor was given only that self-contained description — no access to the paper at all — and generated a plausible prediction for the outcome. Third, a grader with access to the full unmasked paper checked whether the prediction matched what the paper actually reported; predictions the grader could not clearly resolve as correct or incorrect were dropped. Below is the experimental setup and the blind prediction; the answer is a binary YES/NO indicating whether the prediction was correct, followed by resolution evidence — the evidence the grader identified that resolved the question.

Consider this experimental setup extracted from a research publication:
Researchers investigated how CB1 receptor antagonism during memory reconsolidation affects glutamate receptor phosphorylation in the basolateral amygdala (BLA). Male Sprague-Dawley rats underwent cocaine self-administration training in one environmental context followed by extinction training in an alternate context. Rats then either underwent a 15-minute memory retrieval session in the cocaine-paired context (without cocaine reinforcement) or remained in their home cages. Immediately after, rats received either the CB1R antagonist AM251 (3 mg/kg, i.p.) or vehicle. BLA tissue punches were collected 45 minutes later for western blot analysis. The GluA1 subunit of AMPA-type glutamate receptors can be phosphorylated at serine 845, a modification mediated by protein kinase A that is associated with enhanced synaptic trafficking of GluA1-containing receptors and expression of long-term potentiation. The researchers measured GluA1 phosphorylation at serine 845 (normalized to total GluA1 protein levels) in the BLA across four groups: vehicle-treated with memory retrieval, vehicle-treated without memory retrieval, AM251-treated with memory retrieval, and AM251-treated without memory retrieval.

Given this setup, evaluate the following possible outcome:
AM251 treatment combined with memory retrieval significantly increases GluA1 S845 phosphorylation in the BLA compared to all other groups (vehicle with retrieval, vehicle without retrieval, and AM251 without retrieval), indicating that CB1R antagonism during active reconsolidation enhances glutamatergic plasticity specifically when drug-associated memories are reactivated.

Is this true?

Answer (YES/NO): NO